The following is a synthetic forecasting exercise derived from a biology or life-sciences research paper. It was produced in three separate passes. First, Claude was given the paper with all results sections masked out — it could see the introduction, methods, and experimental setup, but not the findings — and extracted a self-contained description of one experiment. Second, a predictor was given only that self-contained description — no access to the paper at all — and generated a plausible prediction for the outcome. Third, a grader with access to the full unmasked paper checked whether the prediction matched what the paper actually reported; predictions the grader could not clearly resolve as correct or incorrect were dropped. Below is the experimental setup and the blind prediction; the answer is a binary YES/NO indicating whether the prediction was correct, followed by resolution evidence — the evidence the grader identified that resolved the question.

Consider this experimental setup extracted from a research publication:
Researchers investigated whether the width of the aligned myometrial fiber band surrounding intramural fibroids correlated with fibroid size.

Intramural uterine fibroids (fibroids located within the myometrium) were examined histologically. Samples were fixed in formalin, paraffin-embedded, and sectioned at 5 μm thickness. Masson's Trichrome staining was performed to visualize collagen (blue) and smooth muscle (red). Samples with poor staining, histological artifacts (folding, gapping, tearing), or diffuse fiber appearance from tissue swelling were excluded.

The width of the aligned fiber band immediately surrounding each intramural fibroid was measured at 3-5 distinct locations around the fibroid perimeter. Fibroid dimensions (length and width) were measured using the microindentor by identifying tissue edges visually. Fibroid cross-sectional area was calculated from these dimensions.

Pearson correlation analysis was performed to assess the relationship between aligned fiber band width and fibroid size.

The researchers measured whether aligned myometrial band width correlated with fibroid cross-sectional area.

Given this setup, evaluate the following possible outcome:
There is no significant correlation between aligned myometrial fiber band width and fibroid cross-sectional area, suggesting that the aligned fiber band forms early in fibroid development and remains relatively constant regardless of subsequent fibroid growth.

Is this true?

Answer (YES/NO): NO